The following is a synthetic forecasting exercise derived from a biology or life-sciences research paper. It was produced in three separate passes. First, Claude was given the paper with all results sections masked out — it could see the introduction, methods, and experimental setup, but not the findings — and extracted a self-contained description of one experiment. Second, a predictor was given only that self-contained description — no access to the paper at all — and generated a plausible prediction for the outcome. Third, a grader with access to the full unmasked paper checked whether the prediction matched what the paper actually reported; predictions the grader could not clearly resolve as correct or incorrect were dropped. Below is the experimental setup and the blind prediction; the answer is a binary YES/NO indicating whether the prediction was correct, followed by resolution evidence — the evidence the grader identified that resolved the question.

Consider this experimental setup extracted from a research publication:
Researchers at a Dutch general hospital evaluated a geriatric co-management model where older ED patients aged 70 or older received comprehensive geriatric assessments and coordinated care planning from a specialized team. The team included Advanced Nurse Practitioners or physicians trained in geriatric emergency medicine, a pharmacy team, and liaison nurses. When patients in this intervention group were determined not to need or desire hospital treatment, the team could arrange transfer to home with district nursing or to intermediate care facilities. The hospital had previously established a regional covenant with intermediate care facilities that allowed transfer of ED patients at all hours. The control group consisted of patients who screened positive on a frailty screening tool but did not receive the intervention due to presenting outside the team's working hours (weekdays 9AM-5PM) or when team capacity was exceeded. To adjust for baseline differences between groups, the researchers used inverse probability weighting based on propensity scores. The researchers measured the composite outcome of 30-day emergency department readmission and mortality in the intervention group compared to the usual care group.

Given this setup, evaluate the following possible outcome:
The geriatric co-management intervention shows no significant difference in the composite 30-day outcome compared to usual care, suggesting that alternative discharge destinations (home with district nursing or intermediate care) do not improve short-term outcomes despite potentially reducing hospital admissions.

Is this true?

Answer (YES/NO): YES